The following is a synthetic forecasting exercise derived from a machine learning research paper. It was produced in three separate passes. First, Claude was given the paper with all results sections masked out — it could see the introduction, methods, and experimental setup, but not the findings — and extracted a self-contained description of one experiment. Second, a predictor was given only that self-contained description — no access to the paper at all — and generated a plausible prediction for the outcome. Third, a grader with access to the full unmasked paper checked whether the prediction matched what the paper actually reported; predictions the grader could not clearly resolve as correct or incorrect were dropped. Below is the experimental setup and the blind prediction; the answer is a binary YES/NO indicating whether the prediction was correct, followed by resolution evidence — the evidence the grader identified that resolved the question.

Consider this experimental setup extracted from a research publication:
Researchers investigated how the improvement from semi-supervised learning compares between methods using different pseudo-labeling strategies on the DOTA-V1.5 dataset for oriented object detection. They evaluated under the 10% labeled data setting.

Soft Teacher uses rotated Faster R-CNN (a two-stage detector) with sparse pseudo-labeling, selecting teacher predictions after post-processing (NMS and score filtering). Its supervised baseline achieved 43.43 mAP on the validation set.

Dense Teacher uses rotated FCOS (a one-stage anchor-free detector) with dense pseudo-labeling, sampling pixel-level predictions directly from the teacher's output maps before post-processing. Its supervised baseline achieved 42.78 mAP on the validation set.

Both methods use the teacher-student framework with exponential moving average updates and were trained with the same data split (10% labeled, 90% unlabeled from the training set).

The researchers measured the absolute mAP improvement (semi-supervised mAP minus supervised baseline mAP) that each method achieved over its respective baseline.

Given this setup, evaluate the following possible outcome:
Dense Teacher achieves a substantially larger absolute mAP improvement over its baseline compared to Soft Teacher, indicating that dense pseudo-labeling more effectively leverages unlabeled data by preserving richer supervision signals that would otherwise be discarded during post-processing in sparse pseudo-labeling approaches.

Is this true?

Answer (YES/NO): NO